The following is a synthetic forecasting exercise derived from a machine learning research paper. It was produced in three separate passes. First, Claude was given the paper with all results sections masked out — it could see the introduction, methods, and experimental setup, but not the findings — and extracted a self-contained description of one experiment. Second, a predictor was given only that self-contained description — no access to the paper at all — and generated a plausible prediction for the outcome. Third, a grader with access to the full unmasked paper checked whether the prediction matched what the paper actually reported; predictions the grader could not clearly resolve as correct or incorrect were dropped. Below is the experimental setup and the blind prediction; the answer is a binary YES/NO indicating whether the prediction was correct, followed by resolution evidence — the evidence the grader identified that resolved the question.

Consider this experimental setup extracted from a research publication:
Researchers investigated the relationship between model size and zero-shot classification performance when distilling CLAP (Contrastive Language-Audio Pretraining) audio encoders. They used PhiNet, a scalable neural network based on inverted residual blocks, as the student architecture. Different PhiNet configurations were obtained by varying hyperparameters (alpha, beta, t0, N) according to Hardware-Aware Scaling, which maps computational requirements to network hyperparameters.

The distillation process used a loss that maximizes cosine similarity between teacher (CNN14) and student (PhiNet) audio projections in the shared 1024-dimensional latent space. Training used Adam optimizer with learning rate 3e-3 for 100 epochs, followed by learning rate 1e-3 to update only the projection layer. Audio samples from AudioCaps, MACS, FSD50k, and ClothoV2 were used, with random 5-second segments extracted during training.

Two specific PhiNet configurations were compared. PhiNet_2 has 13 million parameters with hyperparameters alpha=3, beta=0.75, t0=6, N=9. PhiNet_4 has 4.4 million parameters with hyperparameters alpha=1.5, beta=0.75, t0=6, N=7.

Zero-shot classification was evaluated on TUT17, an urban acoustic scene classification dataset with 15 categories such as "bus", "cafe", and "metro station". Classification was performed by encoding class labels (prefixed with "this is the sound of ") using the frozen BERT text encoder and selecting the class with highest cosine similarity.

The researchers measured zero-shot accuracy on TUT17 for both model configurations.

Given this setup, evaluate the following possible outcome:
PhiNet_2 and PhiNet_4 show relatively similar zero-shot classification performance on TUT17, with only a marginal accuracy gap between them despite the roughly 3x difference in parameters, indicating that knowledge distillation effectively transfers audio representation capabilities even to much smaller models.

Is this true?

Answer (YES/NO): YES